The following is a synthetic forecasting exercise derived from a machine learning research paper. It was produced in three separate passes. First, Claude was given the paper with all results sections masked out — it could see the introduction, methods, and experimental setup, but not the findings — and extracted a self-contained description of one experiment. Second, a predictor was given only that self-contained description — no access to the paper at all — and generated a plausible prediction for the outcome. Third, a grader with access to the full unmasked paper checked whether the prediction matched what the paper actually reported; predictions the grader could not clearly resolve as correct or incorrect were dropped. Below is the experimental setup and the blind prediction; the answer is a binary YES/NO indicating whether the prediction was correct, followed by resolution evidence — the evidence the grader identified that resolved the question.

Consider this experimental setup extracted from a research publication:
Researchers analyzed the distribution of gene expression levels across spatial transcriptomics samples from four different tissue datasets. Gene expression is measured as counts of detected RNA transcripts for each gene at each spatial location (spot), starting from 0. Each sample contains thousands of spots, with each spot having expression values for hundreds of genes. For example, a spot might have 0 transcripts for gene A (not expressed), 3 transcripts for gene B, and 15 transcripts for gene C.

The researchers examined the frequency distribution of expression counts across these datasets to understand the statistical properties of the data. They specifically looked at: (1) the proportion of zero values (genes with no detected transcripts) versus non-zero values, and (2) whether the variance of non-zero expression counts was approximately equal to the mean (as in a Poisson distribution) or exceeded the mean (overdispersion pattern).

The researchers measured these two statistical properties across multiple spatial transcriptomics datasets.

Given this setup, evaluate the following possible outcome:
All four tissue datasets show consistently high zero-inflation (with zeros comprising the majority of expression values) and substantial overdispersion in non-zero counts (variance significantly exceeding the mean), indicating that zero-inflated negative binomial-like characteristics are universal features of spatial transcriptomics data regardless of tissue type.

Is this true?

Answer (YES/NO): YES